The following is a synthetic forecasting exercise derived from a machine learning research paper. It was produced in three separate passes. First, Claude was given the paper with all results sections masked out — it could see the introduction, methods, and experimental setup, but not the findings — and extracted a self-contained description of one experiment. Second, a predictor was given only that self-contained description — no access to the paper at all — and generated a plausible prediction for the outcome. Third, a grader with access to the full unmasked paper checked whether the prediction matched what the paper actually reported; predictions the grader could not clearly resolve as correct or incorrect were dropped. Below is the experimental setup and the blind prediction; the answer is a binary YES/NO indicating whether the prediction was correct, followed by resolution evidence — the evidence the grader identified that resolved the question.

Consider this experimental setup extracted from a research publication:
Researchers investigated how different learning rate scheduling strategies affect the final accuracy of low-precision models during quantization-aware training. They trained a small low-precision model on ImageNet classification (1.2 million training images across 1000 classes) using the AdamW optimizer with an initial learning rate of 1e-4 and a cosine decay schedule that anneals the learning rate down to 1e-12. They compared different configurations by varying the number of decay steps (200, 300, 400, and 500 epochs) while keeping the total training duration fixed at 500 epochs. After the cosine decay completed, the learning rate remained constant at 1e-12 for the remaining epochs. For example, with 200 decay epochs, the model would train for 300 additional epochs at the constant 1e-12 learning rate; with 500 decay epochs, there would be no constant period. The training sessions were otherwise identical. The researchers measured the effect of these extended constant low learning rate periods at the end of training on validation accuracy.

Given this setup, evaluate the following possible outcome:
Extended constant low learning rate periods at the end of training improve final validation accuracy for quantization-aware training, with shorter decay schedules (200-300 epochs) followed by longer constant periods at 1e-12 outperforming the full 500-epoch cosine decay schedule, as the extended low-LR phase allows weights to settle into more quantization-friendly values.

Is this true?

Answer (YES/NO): YES